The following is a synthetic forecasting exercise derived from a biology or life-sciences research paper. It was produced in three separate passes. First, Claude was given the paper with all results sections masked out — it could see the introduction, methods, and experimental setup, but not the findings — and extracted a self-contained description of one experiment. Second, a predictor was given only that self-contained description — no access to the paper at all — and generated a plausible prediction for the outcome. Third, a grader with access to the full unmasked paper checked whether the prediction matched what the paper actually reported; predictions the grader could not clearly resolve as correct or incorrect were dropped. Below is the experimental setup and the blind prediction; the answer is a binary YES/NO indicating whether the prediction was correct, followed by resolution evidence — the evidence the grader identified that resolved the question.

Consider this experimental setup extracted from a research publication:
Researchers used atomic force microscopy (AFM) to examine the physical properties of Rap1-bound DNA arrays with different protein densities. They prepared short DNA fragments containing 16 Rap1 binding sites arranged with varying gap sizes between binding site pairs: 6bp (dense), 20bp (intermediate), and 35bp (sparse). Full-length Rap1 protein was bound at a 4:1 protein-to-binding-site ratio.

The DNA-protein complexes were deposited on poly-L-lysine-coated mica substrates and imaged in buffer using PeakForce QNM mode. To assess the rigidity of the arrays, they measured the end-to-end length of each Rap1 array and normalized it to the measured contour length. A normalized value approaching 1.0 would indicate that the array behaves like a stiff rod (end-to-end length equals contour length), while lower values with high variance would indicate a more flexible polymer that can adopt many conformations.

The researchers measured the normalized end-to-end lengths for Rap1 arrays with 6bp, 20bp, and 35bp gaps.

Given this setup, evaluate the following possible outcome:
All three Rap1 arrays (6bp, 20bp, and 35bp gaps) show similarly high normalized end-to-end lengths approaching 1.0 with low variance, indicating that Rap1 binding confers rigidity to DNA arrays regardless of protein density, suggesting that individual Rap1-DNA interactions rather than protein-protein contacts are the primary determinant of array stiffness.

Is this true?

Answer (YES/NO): NO